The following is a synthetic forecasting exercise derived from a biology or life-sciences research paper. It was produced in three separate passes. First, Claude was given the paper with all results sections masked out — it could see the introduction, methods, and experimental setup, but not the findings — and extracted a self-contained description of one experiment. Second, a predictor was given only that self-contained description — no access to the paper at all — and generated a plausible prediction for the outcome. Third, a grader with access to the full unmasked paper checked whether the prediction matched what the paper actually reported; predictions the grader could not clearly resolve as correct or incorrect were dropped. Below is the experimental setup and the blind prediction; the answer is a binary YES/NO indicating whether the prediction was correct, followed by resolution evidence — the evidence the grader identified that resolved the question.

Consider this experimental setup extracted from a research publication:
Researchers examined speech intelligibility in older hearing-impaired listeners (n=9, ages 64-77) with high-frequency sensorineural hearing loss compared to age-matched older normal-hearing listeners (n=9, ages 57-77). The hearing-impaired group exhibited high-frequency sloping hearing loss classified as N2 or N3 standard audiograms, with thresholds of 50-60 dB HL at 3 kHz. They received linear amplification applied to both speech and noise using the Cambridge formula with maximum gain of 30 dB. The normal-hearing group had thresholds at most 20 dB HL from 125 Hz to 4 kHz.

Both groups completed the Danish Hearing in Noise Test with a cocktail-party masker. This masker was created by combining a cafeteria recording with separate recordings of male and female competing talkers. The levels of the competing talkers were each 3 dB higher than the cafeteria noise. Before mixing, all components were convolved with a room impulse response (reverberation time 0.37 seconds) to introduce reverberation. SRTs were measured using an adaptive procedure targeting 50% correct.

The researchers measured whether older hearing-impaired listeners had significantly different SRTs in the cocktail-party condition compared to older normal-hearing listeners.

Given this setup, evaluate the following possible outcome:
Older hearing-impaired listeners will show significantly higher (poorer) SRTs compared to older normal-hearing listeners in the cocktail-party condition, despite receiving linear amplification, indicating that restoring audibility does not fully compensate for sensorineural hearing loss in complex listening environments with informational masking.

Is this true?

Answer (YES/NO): NO